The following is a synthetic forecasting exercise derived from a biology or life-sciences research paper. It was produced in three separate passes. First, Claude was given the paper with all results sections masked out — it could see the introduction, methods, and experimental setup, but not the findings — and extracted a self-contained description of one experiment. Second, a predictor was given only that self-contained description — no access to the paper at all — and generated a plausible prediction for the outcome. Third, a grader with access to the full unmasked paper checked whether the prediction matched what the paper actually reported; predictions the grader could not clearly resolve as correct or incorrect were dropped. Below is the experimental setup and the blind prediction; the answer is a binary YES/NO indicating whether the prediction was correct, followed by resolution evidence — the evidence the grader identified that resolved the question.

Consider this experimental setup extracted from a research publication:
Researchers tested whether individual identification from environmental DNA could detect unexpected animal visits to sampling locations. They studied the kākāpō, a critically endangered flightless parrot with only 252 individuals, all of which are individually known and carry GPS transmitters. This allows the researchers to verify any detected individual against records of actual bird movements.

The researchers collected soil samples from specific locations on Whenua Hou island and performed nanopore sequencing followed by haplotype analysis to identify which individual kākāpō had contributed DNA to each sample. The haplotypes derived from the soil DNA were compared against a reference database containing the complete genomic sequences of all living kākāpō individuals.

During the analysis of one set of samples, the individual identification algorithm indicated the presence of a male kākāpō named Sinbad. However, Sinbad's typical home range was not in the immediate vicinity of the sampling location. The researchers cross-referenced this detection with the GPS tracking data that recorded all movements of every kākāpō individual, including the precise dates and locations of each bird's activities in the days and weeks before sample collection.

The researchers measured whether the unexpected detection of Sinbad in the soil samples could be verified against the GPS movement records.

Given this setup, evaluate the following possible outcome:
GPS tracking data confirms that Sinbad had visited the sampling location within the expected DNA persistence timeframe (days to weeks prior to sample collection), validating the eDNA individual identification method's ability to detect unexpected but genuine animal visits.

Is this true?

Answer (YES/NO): YES